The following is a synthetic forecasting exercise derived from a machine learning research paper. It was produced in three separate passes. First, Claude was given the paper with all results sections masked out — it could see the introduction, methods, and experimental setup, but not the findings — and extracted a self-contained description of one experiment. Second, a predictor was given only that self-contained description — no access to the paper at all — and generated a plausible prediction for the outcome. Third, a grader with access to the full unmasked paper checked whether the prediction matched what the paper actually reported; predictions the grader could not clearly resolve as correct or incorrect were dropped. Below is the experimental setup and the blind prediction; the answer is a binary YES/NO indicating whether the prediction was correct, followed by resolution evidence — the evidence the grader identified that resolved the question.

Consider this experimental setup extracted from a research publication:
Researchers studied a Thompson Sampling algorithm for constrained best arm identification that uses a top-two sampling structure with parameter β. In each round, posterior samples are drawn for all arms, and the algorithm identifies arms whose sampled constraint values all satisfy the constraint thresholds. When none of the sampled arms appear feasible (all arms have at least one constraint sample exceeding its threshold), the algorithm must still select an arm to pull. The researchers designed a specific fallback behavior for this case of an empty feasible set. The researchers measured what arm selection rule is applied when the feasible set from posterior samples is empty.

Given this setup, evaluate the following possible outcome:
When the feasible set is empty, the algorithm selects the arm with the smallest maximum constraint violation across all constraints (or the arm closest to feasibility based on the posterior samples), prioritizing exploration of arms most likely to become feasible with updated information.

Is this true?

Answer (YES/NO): NO